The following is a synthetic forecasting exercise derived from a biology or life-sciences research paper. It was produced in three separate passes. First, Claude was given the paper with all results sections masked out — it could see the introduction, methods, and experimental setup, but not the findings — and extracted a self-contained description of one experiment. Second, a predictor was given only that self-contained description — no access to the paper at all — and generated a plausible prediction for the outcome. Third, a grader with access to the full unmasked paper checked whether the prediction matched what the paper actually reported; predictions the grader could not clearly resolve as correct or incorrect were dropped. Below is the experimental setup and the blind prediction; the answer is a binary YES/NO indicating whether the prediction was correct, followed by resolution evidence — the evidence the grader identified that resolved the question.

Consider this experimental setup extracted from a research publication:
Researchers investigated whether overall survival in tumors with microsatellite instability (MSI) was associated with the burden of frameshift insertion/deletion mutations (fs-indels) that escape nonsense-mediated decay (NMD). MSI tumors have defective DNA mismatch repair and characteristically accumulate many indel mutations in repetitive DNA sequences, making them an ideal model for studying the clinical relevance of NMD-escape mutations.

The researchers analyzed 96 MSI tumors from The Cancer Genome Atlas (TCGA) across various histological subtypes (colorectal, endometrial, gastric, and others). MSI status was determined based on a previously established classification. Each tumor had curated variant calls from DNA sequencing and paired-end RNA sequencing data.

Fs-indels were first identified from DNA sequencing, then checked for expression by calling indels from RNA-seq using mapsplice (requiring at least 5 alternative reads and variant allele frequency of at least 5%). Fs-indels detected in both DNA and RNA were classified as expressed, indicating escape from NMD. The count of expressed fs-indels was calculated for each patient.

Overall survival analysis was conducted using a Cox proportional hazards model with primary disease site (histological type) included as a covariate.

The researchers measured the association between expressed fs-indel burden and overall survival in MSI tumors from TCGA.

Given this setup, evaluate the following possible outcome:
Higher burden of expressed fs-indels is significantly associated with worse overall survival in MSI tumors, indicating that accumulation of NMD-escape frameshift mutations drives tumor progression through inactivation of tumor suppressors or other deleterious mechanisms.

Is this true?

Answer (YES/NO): NO